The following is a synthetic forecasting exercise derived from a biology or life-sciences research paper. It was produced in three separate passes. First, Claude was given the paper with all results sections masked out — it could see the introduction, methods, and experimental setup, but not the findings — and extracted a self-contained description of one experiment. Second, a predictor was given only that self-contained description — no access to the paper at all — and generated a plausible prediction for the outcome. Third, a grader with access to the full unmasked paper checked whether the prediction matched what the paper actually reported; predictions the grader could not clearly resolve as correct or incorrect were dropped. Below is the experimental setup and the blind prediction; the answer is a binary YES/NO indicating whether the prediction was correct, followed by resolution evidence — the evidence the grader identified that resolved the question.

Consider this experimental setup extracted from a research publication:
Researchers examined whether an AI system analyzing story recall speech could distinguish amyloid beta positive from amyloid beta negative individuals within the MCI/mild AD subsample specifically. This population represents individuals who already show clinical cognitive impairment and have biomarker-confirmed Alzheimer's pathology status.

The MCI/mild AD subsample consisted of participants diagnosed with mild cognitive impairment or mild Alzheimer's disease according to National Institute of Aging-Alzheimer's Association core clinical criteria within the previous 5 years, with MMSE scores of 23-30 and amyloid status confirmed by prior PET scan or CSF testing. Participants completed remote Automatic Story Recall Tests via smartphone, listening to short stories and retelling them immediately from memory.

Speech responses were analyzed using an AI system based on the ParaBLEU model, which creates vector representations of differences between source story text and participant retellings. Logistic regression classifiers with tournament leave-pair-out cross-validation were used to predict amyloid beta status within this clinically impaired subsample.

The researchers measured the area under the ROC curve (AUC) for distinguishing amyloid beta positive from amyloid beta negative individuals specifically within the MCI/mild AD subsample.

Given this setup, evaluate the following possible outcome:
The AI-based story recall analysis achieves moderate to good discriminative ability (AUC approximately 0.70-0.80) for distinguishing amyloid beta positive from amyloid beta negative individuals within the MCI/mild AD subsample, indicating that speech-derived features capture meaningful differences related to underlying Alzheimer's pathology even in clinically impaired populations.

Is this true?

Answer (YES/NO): YES